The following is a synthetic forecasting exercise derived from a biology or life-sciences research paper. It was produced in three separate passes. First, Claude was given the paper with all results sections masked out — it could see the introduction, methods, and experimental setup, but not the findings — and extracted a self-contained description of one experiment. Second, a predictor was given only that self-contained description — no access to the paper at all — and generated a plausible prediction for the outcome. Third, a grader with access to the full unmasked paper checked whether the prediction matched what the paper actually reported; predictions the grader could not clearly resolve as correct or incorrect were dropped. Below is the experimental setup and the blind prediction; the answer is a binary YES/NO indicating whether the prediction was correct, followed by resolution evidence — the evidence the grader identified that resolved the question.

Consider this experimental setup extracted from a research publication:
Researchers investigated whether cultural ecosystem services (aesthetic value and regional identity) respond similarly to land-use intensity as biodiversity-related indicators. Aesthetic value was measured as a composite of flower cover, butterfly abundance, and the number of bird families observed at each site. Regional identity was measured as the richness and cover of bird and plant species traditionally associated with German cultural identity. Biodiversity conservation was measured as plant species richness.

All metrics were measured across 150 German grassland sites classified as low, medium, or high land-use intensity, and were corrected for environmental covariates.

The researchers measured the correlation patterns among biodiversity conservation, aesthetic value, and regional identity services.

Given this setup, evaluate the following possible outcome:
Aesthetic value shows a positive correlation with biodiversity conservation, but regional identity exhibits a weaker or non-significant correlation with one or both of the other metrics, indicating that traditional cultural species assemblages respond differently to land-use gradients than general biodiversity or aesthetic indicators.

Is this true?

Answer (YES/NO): YES